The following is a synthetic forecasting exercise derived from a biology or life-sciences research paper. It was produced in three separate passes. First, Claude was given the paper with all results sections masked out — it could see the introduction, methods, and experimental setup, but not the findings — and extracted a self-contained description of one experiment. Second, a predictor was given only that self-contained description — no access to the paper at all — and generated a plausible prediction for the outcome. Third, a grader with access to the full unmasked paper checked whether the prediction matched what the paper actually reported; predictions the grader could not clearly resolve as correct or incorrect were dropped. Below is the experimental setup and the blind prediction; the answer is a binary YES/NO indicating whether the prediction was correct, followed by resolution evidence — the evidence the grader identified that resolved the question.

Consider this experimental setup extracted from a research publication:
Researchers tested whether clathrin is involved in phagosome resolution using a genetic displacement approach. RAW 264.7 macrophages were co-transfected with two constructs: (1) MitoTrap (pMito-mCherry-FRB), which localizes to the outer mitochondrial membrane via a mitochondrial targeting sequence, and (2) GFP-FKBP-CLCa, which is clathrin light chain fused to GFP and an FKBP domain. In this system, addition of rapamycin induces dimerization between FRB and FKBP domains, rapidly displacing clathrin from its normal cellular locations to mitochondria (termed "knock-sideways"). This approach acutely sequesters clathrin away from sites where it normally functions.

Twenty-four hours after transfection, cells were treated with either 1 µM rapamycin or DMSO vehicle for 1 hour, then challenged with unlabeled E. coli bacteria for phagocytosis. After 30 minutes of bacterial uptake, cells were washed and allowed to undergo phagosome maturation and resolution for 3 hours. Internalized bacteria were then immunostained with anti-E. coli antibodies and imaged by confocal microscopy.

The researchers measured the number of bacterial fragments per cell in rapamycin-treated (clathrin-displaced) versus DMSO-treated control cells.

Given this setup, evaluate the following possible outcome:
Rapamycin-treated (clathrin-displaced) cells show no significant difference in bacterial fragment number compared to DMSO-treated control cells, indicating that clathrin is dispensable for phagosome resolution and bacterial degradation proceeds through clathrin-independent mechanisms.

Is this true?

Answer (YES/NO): NO